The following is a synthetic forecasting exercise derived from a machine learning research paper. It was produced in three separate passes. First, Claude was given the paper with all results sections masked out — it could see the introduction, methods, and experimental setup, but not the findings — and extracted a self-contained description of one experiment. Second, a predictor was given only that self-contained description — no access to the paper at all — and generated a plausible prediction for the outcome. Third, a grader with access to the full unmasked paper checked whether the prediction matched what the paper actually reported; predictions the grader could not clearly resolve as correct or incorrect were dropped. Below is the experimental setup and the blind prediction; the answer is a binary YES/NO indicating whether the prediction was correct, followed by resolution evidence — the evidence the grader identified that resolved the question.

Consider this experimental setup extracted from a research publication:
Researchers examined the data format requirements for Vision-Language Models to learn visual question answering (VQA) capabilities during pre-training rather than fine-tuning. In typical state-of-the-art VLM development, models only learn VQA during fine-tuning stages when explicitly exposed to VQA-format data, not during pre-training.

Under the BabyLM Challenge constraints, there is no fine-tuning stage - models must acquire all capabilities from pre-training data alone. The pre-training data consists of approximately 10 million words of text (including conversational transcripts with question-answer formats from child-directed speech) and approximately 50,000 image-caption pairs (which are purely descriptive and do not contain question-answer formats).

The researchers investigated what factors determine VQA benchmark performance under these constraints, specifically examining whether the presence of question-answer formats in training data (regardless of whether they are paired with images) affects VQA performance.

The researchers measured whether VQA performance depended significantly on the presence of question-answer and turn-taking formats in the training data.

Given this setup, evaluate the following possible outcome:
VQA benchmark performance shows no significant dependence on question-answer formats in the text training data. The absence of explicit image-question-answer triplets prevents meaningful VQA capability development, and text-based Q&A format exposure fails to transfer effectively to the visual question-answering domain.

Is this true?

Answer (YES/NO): NO